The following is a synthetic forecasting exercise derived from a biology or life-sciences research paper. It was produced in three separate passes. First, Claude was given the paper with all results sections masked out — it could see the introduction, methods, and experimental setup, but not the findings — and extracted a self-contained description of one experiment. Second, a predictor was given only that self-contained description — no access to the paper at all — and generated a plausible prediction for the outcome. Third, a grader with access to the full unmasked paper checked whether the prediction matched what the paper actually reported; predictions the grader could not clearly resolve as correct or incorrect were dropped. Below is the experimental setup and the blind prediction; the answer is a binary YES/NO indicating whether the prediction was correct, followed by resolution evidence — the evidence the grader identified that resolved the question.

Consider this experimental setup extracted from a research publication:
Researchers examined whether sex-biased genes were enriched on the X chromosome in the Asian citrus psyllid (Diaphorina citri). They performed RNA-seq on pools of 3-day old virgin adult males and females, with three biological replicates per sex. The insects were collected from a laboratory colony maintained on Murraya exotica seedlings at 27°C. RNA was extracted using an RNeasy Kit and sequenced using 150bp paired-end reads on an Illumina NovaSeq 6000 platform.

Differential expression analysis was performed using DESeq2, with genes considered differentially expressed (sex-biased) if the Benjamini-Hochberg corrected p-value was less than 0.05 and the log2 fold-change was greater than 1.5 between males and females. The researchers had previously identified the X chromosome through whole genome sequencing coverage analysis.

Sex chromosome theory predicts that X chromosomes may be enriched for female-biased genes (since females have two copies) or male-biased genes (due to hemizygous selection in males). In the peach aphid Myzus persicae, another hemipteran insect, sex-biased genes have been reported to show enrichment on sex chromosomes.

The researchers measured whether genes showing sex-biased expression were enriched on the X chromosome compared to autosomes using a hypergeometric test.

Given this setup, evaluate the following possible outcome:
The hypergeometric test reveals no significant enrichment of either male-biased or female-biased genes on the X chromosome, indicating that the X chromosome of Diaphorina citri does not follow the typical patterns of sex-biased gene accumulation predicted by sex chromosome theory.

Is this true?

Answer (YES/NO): NO